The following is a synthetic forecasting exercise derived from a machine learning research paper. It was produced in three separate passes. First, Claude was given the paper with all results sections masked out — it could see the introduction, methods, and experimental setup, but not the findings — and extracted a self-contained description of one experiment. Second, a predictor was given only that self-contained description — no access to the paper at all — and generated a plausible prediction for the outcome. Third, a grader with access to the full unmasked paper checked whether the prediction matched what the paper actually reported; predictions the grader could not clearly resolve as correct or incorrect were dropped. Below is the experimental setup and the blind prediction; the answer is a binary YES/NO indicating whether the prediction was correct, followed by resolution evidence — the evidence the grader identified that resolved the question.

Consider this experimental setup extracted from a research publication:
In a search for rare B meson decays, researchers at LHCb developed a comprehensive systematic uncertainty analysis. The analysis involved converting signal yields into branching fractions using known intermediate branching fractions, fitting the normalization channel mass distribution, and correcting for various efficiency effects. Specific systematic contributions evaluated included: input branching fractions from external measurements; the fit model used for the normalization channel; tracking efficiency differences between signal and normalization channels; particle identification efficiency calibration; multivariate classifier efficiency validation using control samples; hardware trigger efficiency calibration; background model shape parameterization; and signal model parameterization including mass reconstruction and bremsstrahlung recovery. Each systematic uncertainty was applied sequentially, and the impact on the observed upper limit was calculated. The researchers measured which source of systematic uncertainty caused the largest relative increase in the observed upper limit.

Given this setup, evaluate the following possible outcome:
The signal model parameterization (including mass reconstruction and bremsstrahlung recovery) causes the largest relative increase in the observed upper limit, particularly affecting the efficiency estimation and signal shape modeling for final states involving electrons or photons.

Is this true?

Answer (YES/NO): NO